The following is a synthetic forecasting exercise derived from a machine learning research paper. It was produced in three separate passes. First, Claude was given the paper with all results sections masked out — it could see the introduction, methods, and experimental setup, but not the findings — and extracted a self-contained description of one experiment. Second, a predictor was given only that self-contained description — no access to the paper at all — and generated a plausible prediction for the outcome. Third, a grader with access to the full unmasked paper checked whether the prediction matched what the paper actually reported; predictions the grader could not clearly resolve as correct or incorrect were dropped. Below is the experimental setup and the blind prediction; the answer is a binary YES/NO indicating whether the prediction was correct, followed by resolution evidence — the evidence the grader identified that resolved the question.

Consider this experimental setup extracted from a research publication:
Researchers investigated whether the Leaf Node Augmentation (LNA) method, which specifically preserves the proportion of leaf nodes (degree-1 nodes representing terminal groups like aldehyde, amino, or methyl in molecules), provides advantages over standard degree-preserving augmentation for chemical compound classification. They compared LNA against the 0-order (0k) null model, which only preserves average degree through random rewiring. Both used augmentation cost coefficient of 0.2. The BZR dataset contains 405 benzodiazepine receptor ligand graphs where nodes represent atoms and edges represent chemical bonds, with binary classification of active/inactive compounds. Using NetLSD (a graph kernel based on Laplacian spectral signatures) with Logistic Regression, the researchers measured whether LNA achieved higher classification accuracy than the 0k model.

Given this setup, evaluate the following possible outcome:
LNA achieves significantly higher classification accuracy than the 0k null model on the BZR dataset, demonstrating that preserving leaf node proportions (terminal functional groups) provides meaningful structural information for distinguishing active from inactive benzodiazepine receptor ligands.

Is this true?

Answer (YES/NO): NO